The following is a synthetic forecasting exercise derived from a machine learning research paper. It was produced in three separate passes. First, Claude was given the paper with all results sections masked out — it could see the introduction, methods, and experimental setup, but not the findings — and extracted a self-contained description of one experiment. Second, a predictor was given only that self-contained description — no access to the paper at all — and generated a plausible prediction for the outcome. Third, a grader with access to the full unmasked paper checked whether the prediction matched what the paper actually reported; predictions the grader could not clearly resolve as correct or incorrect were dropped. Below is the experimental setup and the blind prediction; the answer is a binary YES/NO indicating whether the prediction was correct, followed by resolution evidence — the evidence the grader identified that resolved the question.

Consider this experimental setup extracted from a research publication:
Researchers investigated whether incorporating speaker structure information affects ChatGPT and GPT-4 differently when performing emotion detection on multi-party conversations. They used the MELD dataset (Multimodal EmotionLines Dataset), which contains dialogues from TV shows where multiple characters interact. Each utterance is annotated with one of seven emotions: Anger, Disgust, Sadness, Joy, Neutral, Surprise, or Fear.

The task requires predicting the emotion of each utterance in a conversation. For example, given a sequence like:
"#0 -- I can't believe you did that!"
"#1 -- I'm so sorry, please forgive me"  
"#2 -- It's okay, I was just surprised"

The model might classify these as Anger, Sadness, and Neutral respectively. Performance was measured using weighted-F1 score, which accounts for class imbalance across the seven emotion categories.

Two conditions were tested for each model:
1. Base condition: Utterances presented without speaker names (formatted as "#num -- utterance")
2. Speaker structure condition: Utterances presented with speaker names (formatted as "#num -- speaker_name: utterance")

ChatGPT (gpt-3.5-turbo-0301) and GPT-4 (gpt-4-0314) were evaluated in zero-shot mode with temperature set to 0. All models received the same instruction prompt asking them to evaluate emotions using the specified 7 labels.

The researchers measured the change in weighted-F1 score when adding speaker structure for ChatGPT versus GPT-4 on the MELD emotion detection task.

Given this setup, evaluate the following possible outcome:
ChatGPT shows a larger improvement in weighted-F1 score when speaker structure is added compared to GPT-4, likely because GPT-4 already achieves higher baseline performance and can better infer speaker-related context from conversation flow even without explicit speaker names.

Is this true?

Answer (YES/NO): YES